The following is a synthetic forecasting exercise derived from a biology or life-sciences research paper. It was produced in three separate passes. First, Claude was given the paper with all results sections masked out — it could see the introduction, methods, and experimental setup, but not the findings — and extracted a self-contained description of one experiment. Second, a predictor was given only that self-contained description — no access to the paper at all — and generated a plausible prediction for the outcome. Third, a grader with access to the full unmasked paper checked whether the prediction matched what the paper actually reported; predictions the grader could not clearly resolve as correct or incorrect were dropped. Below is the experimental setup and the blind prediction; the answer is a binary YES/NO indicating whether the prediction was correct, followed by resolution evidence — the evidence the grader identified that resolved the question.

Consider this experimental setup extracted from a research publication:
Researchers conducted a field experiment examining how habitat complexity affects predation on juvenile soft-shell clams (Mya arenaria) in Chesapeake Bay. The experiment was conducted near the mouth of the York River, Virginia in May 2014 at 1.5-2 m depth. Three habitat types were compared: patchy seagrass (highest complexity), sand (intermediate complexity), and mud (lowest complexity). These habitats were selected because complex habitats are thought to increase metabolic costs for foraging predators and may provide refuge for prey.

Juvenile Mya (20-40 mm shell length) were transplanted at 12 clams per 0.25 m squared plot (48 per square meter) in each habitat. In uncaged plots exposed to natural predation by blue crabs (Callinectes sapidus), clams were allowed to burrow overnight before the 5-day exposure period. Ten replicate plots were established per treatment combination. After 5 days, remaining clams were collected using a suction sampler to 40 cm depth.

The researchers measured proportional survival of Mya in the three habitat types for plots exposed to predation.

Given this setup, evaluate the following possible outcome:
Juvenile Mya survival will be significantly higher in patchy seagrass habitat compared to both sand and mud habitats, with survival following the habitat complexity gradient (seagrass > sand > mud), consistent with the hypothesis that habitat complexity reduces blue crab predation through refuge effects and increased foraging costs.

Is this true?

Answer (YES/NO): NO